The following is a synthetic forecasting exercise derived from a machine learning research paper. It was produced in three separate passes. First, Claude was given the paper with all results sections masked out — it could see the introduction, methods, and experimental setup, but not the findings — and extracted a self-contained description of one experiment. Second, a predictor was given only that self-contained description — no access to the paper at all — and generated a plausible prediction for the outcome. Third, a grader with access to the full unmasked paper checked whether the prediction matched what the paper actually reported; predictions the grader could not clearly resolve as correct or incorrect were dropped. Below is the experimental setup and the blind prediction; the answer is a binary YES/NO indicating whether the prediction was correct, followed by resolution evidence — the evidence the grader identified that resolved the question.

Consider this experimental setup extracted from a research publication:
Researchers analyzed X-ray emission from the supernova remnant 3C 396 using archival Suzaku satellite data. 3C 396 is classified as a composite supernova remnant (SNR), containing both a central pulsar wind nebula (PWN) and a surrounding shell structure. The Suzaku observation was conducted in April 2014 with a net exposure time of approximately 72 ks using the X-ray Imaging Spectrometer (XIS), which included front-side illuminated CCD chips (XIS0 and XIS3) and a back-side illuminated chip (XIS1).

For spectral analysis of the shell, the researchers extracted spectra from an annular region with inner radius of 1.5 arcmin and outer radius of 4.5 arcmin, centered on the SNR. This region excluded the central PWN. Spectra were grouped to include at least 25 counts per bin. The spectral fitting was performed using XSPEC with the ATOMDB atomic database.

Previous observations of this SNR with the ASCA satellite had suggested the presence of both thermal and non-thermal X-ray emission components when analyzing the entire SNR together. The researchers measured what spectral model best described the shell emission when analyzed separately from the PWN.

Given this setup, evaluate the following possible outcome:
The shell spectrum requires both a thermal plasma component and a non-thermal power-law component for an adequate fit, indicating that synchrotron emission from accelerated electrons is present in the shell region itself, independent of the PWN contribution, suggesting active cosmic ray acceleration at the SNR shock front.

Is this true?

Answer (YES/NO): NO